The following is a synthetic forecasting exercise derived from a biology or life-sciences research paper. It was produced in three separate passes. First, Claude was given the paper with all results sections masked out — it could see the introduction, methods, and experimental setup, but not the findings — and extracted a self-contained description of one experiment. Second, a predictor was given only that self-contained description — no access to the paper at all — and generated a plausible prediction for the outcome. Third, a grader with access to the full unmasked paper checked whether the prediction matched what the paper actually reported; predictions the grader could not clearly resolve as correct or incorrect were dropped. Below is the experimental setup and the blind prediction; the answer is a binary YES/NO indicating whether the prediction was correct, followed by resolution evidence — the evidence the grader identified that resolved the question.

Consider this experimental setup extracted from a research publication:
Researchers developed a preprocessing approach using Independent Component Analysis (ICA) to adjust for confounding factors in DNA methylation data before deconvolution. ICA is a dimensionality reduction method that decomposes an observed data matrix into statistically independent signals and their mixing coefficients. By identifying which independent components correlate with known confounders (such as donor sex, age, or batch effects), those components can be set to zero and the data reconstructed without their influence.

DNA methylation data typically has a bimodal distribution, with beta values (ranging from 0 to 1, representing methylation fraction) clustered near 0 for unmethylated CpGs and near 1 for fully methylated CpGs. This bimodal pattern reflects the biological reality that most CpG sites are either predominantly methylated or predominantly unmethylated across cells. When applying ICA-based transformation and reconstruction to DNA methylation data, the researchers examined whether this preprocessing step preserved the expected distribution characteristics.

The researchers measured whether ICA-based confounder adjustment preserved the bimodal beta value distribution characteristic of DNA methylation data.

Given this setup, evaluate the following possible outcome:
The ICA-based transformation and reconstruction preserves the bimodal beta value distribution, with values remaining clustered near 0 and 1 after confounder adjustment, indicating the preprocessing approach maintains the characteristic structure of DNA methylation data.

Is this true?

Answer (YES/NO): YES